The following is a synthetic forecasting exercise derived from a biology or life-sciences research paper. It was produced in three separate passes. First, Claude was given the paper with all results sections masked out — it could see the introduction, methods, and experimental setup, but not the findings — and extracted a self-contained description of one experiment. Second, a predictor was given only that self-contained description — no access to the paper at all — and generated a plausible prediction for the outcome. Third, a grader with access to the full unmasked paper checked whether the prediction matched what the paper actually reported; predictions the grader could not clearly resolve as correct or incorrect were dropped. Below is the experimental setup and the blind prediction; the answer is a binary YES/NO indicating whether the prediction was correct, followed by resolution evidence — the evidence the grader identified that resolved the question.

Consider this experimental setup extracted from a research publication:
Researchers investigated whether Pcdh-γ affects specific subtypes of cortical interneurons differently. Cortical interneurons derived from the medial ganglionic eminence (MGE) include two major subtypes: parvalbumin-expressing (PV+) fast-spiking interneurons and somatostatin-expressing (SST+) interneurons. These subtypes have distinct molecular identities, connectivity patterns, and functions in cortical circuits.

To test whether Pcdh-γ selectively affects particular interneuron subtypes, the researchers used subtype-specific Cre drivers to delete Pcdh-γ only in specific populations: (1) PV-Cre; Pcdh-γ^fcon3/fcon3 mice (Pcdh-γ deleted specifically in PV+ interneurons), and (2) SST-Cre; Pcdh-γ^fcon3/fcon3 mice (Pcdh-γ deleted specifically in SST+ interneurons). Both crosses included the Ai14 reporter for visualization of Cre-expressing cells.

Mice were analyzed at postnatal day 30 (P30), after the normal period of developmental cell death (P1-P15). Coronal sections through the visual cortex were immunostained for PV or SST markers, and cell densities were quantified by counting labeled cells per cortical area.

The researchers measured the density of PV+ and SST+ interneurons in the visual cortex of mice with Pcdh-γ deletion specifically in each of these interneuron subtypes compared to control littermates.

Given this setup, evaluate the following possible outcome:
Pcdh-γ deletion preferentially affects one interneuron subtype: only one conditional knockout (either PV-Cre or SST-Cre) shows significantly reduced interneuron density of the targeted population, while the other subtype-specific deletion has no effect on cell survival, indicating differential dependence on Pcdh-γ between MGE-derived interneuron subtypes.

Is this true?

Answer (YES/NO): NO